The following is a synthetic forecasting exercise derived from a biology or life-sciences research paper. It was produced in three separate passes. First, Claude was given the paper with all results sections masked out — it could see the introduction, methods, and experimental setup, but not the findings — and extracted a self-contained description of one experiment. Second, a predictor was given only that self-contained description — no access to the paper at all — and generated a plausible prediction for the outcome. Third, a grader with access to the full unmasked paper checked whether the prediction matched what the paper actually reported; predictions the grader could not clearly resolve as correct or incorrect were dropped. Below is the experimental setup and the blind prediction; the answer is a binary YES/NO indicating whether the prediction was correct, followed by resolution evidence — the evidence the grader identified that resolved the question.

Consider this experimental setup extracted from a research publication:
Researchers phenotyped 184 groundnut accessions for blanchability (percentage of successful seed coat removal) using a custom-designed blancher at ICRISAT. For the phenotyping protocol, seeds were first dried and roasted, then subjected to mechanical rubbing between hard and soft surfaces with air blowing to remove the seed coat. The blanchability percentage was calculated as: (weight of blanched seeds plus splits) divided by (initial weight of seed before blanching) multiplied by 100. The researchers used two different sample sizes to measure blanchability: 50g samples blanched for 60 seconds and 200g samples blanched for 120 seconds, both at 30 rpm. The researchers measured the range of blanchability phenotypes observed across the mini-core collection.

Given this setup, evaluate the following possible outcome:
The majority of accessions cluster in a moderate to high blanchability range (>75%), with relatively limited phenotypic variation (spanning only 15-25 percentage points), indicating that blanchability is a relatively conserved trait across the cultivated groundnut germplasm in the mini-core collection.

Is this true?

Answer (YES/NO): NO